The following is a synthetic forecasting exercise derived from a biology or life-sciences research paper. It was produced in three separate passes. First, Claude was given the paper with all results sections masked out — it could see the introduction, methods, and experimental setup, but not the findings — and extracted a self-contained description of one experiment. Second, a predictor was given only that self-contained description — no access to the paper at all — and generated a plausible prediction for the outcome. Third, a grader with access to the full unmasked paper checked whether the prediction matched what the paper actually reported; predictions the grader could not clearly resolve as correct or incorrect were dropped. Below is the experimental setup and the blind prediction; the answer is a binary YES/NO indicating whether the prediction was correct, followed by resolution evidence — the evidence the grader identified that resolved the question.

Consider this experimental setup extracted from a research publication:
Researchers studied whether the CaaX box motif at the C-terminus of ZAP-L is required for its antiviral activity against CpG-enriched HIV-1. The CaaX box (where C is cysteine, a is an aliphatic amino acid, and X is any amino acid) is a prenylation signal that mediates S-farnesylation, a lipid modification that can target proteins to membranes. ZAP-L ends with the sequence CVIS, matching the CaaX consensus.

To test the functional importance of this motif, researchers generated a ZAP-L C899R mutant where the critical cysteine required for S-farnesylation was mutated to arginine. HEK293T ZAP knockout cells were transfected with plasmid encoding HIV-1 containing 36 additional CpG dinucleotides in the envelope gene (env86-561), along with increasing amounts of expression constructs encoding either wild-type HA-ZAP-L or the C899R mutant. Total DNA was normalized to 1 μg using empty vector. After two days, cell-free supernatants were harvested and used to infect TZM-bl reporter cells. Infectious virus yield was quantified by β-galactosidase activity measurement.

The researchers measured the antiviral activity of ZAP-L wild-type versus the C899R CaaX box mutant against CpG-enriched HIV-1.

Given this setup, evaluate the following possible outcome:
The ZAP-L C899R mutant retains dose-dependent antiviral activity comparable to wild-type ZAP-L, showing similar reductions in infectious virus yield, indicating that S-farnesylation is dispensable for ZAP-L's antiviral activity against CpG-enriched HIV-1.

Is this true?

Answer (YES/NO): NO